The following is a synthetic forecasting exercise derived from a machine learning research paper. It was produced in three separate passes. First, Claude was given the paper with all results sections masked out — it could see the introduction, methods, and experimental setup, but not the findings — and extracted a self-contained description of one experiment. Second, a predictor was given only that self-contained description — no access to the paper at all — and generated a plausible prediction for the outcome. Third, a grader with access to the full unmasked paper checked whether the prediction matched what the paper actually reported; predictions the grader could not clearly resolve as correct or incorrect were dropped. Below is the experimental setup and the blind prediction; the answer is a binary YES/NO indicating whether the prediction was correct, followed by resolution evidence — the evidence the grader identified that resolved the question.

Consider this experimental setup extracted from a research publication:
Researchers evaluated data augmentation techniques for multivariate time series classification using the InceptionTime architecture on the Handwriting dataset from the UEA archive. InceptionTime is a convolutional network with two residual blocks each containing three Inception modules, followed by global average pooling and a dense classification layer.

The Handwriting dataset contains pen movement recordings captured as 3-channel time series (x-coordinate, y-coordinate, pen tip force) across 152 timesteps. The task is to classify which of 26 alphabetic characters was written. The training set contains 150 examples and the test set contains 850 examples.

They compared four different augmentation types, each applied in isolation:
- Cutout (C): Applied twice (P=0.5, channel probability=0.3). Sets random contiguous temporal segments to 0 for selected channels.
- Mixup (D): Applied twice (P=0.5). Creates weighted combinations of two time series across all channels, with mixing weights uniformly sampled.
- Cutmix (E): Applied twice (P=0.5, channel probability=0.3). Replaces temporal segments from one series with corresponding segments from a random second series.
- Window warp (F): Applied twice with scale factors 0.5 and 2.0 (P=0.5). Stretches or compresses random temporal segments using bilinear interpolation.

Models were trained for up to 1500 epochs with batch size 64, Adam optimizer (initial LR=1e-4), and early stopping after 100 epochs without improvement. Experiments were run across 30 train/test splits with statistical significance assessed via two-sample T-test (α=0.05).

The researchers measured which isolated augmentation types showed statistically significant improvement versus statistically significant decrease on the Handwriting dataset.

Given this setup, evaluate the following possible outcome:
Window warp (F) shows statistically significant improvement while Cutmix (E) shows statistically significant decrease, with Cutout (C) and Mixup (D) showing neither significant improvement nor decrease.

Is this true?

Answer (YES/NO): NO